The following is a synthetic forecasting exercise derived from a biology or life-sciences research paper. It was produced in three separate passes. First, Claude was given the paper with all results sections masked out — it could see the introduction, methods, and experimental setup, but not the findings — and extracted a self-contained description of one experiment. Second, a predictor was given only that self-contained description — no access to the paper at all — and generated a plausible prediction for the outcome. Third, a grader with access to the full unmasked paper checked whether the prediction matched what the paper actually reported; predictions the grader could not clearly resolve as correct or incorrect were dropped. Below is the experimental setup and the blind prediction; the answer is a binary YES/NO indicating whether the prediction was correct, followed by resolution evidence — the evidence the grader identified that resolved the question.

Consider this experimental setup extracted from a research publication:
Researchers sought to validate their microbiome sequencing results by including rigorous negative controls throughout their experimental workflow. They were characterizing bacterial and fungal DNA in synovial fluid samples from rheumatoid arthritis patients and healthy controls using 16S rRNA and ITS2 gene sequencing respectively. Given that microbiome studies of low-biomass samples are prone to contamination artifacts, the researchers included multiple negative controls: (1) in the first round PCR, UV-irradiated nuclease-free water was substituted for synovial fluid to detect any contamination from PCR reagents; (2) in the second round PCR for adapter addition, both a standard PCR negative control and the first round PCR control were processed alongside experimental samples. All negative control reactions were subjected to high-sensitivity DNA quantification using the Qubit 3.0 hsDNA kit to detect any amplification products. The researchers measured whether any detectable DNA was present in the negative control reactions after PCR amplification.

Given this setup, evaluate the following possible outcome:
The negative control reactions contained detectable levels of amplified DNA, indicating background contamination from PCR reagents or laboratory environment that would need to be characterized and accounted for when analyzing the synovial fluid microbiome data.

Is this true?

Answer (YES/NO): NO